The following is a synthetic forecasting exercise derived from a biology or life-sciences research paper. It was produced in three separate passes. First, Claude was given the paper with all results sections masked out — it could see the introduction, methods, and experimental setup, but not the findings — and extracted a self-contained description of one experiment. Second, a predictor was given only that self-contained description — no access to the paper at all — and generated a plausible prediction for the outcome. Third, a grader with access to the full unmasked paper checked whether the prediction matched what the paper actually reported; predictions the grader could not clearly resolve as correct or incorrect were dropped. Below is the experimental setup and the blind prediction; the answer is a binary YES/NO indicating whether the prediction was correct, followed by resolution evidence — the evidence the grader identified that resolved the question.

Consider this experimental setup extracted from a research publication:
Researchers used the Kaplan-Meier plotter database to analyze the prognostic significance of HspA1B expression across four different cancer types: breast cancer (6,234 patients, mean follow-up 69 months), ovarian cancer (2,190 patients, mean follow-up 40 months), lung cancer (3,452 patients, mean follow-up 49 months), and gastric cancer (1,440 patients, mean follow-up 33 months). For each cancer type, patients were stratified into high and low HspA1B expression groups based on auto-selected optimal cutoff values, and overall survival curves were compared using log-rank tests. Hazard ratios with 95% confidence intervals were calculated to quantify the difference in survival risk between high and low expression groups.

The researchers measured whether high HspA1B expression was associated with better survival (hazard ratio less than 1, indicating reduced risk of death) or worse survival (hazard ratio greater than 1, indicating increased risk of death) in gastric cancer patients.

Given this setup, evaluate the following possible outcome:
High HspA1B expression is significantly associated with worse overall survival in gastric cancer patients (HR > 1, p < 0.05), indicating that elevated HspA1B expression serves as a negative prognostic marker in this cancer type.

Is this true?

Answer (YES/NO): NO